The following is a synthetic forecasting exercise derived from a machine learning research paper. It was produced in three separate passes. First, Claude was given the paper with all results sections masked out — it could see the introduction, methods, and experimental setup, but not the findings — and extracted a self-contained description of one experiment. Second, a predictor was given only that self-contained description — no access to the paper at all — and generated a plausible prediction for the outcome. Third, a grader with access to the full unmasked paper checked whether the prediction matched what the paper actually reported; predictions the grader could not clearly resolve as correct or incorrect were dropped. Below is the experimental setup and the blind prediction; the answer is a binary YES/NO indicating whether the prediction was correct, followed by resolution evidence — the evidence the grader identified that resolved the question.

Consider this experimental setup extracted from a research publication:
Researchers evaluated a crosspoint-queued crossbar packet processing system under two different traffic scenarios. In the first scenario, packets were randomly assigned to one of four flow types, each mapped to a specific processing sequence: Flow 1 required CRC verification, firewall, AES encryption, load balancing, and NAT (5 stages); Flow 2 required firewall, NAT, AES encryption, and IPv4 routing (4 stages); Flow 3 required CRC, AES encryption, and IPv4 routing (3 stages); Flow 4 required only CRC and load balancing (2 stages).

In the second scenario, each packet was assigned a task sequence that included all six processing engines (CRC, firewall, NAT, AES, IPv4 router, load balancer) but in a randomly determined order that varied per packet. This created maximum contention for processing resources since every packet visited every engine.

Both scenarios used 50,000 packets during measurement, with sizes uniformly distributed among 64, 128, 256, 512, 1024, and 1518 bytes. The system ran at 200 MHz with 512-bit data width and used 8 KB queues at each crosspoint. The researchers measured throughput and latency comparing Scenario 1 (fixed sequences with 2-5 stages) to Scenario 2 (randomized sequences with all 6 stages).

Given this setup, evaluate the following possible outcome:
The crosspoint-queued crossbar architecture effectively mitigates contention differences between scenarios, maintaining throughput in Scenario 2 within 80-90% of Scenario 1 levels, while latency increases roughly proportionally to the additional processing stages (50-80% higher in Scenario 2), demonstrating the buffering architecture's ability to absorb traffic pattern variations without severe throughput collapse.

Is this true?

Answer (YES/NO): NO